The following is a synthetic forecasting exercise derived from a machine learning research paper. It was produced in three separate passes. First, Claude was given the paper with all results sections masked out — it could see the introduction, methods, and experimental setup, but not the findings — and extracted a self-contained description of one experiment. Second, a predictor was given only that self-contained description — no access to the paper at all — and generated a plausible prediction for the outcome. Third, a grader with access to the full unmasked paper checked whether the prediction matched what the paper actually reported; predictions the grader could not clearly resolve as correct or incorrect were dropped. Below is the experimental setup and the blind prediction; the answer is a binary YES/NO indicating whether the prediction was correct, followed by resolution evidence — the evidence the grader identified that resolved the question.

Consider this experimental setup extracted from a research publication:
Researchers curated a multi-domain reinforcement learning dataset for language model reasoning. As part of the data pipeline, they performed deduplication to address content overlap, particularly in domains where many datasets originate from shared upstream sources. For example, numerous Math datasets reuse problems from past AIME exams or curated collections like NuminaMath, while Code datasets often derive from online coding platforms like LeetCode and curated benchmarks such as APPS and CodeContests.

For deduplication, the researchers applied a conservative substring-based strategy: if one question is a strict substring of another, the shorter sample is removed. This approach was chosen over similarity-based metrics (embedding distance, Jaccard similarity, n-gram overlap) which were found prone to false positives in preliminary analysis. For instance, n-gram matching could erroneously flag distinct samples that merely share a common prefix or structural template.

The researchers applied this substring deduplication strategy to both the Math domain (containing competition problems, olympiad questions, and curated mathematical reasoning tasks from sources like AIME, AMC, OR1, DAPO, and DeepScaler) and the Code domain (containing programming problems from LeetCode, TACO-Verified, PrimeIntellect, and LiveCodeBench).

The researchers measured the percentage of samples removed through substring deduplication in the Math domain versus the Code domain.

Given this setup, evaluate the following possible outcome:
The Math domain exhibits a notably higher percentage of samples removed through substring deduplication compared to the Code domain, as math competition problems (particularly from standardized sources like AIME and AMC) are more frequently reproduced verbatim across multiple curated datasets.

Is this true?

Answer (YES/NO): YES